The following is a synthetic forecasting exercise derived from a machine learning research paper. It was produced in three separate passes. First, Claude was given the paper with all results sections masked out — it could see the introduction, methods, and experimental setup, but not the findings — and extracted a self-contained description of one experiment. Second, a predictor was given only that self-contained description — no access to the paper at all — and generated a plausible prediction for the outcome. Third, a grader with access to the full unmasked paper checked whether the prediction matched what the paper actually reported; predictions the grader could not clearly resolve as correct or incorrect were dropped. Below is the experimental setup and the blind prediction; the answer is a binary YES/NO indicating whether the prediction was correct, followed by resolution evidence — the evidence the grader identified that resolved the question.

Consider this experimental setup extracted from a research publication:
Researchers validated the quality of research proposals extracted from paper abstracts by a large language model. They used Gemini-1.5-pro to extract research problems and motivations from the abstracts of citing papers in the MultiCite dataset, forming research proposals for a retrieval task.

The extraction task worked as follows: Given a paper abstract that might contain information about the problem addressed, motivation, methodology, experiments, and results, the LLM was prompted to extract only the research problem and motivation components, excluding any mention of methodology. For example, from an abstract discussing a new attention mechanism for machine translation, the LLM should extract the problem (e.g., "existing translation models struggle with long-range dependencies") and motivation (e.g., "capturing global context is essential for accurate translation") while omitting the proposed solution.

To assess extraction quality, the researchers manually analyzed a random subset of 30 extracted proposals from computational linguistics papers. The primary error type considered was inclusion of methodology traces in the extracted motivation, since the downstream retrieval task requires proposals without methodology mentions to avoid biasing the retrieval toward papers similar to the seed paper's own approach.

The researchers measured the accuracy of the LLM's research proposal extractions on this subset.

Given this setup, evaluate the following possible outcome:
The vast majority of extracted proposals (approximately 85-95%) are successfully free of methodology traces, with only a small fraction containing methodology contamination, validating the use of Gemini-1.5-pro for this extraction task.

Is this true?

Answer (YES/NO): NO